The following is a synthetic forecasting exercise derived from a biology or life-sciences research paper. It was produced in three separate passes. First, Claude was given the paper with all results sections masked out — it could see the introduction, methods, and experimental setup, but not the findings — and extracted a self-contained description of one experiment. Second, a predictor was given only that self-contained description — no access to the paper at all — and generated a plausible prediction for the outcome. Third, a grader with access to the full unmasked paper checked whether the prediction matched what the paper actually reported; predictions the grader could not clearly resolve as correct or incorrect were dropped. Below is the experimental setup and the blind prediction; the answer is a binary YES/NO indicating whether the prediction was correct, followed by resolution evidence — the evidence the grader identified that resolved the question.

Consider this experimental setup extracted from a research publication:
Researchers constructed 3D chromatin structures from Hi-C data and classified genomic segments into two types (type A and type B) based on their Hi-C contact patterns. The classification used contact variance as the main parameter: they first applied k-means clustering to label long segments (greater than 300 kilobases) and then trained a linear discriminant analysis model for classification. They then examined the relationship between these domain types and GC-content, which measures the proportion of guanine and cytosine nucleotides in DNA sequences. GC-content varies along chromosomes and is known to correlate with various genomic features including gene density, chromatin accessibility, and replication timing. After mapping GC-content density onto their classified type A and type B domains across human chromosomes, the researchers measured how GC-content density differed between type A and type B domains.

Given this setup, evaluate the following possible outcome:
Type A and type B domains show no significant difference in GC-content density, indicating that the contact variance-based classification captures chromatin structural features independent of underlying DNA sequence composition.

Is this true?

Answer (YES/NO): NO